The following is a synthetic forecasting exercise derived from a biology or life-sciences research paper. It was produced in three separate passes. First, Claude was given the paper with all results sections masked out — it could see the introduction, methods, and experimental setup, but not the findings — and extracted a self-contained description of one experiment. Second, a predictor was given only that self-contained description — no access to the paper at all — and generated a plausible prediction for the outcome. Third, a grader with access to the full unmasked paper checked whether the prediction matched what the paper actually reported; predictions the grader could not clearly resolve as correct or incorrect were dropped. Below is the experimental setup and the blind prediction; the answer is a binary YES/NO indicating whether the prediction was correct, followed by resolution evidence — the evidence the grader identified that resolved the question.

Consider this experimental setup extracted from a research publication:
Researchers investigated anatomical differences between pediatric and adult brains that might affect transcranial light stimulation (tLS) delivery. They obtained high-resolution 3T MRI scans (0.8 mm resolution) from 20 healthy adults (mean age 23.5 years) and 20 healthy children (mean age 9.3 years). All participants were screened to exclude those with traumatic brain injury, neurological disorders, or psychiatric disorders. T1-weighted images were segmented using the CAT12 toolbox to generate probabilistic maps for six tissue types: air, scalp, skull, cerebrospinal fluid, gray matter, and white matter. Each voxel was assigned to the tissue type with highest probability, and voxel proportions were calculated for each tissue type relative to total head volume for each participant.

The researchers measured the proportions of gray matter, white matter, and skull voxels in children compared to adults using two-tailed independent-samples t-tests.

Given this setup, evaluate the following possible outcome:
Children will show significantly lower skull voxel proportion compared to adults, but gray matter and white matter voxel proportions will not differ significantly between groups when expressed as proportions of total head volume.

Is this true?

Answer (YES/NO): NO